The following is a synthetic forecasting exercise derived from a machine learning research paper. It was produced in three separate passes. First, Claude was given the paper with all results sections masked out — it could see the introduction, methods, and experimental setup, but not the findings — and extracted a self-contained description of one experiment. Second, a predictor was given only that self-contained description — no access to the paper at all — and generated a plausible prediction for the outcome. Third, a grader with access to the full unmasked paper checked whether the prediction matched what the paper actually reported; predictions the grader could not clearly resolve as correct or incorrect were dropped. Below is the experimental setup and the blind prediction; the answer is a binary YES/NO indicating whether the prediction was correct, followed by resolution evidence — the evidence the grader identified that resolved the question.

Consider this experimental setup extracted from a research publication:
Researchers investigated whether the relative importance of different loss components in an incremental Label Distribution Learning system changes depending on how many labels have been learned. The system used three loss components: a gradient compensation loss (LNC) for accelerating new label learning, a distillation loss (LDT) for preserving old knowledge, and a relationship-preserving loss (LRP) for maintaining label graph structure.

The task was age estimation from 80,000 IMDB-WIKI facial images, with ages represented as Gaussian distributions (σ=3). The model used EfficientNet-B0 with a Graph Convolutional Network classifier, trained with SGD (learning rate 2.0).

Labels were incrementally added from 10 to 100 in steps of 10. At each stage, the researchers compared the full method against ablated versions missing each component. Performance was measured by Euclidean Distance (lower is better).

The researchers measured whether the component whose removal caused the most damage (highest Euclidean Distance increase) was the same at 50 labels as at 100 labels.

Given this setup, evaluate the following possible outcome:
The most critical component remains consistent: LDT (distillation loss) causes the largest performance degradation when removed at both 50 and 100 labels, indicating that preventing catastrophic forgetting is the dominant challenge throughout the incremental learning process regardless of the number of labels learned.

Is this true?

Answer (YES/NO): NO